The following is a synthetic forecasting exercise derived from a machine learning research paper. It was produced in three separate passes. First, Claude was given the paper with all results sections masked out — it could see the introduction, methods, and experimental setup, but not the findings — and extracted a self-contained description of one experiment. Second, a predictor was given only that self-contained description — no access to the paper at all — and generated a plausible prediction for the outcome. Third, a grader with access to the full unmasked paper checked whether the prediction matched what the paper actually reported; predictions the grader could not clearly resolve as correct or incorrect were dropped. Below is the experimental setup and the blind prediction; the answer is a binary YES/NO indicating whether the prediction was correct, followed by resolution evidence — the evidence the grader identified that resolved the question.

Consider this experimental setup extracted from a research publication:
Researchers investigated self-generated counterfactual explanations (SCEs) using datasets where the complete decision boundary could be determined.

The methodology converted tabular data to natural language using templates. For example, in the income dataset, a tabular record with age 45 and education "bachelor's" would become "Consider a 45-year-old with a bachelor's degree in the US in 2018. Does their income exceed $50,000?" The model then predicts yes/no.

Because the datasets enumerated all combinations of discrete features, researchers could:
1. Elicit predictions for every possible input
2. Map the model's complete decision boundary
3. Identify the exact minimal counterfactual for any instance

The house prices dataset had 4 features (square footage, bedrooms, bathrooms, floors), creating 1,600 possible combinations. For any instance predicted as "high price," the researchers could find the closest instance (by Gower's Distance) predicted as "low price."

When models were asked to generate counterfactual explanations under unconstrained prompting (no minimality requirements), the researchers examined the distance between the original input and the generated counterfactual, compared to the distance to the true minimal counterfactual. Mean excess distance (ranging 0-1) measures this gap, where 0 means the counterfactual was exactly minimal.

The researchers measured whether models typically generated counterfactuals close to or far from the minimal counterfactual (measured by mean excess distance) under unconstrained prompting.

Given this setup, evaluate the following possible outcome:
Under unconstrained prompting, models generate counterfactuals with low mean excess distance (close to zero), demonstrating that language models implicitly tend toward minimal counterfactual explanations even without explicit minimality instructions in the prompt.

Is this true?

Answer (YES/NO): NO